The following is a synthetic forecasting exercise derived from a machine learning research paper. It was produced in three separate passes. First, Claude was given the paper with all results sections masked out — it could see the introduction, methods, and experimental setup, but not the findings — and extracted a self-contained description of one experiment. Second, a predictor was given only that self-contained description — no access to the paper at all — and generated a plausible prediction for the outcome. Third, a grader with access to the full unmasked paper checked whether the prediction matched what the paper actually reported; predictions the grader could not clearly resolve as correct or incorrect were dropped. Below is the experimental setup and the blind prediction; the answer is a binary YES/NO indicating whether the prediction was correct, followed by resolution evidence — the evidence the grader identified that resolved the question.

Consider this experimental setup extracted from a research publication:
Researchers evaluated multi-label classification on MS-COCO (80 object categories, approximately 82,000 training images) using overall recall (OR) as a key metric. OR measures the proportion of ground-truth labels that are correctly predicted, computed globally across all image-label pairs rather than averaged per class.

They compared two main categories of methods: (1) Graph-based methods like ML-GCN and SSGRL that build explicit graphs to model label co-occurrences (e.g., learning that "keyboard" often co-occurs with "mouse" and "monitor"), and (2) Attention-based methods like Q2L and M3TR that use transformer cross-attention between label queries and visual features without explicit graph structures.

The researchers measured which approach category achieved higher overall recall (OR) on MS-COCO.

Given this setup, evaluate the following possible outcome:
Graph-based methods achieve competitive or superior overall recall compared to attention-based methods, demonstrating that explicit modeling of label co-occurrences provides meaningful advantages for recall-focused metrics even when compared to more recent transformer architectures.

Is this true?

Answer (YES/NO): NO